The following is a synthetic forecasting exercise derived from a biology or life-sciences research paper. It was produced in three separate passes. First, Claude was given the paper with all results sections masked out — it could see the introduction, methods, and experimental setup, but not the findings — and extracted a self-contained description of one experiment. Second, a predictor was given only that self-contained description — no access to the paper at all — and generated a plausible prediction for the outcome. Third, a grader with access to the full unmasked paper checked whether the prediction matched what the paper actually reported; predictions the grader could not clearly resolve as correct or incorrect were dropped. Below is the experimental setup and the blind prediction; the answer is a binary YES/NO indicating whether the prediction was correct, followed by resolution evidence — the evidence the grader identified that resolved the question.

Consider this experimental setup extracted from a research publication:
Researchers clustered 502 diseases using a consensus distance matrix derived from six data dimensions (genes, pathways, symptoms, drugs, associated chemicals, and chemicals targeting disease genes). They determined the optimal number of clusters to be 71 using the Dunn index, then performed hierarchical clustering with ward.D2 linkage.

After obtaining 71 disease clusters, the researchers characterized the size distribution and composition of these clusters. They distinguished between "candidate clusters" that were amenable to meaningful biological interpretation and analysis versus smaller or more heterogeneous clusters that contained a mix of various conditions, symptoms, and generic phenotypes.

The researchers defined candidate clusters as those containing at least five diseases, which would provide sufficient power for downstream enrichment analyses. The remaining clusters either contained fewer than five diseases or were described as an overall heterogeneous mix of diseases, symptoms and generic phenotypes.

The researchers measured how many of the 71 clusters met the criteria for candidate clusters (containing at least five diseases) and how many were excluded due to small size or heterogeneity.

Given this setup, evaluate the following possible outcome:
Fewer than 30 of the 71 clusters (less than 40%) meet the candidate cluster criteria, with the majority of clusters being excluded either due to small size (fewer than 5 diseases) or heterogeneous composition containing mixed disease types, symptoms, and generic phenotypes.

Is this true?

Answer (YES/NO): YES